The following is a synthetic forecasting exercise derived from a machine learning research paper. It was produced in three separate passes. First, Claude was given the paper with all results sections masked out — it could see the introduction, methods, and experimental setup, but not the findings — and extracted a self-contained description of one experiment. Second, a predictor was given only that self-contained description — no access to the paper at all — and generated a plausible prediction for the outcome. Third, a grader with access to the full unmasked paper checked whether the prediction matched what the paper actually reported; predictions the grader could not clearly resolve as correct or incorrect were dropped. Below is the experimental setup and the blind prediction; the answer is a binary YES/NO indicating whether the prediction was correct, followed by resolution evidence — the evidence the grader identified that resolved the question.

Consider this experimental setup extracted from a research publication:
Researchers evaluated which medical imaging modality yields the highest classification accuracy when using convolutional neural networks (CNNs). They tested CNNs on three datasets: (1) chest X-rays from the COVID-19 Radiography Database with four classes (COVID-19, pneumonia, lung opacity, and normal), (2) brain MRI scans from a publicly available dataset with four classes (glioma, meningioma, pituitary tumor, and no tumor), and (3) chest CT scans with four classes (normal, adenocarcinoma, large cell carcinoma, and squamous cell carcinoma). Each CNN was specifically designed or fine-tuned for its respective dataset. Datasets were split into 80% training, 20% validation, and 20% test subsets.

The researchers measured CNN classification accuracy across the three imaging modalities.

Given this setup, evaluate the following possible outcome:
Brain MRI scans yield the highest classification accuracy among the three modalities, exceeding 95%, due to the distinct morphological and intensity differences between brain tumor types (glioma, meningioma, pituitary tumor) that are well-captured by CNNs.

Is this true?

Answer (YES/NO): YES